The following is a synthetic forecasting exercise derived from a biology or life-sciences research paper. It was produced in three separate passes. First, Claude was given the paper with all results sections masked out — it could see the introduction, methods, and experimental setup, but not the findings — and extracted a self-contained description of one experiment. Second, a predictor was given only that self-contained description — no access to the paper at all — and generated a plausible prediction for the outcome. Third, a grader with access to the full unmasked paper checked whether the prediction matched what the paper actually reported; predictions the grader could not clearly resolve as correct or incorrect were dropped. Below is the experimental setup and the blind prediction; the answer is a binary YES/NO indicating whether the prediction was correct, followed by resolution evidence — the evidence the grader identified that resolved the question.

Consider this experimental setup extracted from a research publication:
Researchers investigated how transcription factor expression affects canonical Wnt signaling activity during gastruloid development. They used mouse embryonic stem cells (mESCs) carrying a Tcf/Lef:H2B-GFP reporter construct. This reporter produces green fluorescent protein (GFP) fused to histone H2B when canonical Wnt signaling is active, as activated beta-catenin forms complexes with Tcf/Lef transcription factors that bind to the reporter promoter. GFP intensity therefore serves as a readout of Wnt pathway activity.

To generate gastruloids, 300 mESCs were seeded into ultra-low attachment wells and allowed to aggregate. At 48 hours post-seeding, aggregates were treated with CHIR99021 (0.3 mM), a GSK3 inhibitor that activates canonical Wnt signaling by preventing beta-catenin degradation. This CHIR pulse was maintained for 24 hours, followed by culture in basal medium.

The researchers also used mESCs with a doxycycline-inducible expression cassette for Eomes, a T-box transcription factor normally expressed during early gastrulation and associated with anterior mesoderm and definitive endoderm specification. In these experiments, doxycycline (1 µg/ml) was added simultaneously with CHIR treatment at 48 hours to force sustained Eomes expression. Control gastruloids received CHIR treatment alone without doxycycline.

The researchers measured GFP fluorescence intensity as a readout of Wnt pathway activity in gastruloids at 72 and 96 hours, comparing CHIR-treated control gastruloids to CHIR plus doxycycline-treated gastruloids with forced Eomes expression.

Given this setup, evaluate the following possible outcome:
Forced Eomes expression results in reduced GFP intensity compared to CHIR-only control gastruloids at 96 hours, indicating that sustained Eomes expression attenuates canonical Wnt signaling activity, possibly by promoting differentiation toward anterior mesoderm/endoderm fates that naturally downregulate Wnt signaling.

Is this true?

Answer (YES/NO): YES